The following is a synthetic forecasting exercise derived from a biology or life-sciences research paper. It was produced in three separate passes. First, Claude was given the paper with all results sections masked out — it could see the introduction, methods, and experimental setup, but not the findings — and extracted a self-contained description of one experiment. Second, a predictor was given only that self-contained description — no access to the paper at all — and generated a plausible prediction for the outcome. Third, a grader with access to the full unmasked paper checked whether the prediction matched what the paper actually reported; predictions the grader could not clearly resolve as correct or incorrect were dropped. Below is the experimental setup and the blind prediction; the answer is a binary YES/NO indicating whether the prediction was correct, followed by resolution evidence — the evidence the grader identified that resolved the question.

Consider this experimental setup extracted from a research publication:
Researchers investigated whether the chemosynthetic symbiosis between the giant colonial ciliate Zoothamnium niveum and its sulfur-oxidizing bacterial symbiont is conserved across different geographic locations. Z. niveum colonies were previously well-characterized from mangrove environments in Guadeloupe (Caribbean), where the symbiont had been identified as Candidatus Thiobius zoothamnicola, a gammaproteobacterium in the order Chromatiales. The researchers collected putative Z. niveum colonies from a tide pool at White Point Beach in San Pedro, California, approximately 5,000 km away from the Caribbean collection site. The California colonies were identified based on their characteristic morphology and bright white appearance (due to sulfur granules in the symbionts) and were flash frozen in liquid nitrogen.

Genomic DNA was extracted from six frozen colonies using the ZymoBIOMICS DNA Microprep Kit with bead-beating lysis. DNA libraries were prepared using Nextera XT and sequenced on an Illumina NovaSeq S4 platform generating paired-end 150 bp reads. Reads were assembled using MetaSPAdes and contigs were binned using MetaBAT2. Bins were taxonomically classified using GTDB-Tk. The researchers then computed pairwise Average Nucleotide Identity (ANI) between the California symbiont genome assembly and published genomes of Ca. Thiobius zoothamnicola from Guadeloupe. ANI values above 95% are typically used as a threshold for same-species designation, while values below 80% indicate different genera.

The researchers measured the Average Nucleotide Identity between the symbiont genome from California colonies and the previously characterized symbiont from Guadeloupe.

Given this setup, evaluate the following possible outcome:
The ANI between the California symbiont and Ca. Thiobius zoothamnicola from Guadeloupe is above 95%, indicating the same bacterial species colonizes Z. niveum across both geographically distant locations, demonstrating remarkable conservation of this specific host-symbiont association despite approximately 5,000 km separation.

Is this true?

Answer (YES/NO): YES